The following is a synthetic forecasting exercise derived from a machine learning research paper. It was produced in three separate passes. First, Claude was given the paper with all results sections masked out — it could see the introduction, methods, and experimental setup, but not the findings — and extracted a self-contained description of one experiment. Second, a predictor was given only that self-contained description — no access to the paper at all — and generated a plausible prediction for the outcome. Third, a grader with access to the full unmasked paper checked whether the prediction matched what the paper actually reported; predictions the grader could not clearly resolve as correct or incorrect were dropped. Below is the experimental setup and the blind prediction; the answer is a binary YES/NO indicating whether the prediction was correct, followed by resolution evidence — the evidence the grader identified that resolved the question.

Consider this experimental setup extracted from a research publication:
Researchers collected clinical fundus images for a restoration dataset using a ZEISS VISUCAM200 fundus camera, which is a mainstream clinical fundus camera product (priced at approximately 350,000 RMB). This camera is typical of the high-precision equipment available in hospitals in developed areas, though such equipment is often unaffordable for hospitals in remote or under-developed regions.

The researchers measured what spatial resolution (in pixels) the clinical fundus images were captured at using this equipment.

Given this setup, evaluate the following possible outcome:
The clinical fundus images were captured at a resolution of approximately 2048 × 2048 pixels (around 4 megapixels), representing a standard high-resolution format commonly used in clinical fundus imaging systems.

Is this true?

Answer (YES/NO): NO